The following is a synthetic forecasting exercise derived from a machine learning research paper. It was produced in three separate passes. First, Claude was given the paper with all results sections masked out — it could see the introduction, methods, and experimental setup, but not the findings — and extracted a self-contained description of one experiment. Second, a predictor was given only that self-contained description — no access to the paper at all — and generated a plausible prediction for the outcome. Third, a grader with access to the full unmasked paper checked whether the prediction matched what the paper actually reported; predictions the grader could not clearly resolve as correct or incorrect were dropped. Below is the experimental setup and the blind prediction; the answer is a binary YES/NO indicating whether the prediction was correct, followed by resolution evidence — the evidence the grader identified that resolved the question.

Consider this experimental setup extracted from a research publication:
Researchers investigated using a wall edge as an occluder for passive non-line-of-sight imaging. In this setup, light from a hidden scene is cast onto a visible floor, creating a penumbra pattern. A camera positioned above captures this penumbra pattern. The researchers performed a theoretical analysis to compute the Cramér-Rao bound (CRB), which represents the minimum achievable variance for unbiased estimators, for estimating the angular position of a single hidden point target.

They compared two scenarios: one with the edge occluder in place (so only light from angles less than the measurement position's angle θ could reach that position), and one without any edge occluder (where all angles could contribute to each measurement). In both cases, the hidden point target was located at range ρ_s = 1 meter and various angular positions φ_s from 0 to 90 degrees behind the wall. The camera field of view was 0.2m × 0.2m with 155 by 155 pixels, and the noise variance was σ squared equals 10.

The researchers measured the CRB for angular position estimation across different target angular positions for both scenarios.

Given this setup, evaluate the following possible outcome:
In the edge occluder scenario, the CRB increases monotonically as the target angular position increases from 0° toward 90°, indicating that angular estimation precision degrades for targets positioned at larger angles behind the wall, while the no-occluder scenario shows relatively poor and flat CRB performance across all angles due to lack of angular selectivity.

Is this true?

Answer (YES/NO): NO